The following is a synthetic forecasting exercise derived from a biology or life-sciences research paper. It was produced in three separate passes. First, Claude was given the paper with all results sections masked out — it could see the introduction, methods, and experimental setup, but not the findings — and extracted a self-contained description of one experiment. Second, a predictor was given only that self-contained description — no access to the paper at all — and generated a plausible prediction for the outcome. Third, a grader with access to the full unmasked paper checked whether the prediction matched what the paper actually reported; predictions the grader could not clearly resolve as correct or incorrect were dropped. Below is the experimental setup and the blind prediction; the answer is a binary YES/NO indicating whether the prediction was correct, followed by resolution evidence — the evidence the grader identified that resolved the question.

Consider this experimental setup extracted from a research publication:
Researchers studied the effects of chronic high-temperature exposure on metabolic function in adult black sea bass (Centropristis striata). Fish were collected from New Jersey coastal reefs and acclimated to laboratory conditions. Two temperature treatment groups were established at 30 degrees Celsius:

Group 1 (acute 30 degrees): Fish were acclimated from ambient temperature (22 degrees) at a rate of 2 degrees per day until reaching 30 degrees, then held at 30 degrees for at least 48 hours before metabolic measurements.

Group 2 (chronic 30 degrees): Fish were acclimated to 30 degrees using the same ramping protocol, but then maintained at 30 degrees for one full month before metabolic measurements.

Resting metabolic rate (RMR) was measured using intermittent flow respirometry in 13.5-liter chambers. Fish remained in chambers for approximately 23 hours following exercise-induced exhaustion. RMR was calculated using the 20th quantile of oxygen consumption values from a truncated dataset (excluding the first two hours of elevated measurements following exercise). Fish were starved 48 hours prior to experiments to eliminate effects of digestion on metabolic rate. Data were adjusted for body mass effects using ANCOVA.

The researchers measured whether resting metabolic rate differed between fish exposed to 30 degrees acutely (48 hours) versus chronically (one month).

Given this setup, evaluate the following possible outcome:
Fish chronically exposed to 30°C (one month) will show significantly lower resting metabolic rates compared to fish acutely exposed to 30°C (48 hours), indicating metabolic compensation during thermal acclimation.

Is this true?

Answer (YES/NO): NO